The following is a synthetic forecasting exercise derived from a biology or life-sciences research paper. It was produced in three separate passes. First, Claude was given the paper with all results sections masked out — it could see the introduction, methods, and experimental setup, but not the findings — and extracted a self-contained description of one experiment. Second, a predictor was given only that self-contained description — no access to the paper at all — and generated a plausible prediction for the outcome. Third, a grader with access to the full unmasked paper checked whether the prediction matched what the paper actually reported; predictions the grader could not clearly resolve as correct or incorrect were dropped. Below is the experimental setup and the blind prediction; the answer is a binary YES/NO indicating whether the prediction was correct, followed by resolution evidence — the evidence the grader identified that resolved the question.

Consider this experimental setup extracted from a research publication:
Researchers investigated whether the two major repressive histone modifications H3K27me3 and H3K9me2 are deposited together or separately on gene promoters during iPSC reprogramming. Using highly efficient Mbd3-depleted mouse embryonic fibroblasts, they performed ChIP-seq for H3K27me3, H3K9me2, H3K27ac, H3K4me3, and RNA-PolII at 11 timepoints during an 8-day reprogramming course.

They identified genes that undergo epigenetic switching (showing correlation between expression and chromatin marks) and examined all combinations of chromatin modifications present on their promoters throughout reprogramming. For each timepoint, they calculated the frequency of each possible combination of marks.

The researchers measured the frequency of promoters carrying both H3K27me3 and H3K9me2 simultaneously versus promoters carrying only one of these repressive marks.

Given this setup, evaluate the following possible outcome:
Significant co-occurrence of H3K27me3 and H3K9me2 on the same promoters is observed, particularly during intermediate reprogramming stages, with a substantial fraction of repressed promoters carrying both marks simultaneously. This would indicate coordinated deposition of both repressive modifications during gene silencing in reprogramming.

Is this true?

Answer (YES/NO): NO